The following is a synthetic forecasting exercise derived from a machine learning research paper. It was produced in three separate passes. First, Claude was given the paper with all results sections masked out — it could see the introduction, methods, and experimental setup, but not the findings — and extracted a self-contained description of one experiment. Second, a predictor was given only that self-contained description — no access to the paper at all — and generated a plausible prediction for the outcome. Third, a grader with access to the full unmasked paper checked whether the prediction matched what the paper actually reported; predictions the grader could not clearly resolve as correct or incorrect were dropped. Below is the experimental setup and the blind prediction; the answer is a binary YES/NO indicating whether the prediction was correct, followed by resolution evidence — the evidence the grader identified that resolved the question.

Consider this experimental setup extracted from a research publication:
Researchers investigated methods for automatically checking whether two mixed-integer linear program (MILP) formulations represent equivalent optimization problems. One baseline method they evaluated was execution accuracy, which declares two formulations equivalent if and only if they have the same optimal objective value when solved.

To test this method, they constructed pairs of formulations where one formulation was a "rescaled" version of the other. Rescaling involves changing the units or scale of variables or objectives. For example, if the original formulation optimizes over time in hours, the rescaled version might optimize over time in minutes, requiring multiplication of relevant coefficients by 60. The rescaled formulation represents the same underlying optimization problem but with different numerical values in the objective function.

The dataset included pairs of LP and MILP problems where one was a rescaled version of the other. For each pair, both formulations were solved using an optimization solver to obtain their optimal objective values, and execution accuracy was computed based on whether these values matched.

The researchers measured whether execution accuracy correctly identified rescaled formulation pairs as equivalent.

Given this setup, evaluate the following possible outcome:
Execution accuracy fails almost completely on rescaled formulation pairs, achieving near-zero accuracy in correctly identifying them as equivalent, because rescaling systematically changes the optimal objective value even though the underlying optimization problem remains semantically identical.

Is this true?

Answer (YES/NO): YES